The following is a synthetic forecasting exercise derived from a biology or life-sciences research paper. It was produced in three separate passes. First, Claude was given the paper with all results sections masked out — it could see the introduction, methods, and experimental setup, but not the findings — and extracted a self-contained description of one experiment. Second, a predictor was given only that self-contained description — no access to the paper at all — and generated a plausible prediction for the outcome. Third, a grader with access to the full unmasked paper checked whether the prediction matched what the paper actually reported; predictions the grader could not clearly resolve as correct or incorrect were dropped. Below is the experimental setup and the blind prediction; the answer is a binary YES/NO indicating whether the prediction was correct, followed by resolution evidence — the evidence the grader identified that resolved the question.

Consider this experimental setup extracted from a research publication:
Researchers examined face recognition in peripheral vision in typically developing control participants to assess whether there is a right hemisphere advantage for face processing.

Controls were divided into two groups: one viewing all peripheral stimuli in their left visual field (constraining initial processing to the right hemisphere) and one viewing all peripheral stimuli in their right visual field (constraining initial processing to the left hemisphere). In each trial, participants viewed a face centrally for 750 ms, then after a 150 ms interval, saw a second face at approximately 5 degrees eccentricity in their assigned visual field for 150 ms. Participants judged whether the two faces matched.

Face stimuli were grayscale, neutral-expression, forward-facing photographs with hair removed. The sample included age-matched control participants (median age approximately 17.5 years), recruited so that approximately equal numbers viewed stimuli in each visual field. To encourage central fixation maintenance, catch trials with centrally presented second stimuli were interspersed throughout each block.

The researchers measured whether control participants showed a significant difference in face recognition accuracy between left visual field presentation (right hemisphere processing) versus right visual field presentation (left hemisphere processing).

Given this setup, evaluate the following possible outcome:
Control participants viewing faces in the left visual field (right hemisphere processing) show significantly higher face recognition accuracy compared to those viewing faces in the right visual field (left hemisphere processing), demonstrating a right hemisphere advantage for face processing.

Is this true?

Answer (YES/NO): NO